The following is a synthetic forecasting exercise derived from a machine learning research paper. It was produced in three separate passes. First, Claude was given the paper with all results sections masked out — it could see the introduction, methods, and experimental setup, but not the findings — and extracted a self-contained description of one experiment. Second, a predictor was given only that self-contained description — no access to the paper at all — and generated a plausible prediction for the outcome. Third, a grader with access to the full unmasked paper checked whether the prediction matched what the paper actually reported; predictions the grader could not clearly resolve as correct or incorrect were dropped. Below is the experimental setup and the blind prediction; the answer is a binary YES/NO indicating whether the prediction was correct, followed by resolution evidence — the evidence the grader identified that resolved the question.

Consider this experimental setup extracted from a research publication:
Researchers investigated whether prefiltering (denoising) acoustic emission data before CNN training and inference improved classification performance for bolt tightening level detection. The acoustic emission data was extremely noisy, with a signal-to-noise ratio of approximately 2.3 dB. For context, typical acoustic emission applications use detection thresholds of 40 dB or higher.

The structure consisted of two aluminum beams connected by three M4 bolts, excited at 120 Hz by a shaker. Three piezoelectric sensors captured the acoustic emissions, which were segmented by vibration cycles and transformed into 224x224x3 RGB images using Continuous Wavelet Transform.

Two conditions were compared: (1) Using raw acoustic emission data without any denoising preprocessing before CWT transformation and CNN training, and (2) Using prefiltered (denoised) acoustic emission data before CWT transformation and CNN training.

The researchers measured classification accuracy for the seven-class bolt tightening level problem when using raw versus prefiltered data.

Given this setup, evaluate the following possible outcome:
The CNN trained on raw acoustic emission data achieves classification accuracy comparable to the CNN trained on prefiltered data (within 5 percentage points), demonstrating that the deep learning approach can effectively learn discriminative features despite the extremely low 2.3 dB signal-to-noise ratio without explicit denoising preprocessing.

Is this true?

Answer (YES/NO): YES